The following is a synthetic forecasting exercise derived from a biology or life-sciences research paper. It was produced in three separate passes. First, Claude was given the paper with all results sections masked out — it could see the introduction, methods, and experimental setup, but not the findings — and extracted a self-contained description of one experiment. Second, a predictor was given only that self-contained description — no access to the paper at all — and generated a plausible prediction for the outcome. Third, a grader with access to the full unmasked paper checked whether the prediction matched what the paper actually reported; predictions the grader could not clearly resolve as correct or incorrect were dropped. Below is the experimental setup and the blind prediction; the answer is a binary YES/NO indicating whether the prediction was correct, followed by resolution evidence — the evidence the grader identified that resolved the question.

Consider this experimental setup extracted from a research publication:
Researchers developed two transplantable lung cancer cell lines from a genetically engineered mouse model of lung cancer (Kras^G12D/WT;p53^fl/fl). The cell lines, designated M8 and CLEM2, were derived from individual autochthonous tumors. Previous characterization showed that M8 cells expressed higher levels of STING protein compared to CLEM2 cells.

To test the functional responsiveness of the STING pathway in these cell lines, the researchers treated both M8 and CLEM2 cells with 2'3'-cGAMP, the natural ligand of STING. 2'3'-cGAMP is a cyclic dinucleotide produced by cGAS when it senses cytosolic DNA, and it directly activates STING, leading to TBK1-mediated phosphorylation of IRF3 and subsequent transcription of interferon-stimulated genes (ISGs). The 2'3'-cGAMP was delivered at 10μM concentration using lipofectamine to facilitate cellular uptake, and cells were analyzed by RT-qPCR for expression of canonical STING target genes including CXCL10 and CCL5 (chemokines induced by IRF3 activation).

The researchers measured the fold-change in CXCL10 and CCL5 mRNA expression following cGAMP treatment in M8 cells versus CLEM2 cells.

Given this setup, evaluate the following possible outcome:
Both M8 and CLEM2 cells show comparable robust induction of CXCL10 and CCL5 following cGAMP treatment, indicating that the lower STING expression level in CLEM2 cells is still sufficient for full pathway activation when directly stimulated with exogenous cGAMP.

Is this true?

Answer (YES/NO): NO